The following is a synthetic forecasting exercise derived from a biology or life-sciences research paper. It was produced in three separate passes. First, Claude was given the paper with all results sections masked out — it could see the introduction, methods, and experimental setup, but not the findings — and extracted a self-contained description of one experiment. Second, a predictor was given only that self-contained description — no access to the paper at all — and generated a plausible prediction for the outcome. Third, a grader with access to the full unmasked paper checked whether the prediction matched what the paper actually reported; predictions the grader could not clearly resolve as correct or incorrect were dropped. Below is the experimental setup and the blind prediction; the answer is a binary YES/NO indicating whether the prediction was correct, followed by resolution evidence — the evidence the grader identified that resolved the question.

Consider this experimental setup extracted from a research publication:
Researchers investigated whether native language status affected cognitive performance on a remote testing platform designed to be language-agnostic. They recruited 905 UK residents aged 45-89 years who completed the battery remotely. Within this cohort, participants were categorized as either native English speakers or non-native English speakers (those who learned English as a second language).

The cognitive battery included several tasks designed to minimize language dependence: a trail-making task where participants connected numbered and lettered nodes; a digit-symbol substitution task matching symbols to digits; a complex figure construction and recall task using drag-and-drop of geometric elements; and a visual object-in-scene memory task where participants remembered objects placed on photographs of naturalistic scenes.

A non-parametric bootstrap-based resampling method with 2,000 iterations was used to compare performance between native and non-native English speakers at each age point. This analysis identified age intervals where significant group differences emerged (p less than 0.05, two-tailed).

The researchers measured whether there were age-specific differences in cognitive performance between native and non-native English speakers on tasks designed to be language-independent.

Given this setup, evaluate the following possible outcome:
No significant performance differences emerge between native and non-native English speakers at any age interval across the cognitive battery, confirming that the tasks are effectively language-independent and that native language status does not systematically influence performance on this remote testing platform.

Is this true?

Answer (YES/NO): NO